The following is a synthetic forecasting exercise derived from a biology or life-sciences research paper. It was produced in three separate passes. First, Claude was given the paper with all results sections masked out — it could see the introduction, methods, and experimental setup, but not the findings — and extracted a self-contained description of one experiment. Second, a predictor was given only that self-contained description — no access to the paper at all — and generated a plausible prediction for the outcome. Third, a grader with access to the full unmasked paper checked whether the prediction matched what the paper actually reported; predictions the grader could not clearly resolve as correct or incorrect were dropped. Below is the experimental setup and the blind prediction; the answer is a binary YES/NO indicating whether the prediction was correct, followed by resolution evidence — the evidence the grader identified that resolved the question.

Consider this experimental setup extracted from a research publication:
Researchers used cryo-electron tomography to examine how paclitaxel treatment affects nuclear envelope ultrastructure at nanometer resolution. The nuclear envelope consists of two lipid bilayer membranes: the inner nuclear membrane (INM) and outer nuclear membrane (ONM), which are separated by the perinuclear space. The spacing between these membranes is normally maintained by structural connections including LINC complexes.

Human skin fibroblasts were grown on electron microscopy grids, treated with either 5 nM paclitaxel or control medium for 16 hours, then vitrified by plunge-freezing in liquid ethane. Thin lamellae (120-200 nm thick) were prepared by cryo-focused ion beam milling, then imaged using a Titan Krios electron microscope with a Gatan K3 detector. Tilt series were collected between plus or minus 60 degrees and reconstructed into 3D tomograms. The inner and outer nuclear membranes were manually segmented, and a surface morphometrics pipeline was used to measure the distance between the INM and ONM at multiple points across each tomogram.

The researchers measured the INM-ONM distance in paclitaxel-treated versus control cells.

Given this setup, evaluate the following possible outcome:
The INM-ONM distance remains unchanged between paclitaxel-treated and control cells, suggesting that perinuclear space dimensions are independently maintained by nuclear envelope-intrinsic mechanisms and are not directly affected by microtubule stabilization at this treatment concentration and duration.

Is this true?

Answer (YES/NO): NO